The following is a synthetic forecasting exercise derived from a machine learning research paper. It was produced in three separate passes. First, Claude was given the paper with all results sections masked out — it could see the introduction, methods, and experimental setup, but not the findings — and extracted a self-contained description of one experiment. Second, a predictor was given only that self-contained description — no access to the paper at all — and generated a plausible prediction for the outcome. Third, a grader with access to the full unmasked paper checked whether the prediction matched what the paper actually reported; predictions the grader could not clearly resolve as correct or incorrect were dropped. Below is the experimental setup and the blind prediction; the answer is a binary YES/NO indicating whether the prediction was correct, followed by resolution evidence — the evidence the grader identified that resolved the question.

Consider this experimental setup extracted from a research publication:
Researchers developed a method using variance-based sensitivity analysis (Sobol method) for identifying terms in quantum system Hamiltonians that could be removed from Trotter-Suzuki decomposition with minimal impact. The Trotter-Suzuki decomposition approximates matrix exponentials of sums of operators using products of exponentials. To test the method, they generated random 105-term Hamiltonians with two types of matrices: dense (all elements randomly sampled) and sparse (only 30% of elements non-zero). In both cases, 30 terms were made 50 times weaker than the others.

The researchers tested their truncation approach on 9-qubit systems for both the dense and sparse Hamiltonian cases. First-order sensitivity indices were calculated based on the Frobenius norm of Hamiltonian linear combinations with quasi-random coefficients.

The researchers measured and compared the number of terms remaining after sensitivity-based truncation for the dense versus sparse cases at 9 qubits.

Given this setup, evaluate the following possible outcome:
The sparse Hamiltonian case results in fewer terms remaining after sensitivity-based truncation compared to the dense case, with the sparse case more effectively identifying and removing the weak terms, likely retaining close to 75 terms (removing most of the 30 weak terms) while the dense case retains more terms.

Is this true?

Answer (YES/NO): NO